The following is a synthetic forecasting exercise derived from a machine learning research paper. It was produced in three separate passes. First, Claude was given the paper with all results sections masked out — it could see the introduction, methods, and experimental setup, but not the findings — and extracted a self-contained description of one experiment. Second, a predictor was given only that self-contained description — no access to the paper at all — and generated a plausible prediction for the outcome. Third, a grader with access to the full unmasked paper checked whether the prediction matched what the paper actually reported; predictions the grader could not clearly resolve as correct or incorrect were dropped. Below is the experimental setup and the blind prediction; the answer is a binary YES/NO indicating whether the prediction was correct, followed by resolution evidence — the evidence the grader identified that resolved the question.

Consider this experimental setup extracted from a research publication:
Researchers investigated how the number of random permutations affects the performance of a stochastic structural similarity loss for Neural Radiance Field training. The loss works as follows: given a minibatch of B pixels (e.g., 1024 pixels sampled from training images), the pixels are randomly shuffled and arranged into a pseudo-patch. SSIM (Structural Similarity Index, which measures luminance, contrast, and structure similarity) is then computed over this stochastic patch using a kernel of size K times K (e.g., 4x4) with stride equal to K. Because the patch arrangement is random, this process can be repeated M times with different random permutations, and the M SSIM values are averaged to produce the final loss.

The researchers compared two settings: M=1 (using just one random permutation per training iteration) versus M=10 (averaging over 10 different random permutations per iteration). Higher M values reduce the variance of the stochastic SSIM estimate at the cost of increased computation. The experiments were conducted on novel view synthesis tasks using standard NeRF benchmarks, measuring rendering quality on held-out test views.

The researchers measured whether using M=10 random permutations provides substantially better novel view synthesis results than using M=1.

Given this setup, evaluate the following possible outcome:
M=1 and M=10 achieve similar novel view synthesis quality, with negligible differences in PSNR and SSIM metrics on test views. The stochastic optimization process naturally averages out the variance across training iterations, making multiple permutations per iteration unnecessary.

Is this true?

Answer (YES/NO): YES